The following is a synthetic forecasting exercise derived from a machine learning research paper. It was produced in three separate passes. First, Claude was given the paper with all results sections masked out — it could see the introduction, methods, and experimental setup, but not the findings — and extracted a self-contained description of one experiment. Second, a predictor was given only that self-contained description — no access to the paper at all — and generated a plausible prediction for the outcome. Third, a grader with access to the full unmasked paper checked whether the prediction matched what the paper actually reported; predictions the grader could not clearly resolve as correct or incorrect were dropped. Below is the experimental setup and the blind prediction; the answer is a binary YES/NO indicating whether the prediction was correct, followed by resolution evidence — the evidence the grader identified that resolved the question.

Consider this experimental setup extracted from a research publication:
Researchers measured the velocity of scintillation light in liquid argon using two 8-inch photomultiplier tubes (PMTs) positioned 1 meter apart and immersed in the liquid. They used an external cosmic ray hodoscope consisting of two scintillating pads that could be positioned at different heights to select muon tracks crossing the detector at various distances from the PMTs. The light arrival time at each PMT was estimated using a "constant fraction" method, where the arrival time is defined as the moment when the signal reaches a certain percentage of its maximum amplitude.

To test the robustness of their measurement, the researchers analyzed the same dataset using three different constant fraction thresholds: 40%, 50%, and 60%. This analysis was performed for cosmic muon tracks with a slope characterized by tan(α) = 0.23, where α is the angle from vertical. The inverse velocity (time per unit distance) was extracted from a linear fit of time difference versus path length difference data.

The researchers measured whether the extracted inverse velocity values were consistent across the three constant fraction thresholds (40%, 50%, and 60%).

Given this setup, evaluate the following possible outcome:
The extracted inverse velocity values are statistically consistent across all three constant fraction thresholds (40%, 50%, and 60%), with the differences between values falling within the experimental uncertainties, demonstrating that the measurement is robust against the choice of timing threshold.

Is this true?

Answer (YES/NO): YES